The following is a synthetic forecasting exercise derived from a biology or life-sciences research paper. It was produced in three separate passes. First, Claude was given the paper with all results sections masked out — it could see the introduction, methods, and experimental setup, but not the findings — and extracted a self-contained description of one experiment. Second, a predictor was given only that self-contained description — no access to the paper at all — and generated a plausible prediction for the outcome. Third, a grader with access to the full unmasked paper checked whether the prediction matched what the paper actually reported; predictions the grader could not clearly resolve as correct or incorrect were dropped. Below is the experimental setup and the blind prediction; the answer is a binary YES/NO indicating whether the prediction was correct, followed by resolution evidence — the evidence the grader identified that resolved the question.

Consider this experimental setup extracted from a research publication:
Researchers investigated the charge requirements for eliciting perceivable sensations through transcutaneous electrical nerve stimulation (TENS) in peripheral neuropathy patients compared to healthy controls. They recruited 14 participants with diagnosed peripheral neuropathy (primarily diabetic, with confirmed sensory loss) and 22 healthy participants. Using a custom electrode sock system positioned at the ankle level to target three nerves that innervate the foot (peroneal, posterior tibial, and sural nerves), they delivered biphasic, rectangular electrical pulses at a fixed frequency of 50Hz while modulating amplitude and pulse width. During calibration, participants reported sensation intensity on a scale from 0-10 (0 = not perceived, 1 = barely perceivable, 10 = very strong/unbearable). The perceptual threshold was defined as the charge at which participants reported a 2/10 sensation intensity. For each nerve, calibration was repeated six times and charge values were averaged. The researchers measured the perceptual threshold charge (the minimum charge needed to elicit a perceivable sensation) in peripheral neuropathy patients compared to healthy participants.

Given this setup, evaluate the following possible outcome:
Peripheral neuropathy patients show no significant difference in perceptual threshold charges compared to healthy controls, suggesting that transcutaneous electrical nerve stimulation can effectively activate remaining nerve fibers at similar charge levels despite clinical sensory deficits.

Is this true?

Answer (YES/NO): NO